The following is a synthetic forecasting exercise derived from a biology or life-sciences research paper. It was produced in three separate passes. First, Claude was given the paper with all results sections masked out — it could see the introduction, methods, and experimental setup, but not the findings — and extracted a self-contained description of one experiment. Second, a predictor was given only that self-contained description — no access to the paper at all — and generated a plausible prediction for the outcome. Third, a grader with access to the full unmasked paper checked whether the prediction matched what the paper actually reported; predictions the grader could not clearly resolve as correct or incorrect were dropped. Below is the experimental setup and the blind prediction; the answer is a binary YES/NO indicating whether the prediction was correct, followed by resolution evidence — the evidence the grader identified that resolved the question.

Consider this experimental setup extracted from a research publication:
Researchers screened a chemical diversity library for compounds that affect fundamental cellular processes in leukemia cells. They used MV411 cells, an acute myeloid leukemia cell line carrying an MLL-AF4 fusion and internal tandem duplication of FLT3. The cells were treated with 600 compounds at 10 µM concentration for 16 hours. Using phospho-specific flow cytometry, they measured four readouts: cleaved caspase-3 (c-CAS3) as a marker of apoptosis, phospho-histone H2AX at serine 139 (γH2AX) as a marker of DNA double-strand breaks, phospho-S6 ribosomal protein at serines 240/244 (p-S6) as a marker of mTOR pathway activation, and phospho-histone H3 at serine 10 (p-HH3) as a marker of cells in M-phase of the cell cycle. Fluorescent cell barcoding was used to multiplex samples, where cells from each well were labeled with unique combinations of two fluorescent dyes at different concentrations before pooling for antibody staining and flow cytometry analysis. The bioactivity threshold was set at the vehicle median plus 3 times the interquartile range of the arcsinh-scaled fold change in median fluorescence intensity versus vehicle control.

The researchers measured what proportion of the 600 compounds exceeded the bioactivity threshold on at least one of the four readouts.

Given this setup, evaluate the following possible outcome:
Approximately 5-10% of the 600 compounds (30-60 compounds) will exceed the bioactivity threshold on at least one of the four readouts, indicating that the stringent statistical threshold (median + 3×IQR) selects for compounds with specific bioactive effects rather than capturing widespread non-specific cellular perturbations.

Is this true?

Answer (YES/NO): NO